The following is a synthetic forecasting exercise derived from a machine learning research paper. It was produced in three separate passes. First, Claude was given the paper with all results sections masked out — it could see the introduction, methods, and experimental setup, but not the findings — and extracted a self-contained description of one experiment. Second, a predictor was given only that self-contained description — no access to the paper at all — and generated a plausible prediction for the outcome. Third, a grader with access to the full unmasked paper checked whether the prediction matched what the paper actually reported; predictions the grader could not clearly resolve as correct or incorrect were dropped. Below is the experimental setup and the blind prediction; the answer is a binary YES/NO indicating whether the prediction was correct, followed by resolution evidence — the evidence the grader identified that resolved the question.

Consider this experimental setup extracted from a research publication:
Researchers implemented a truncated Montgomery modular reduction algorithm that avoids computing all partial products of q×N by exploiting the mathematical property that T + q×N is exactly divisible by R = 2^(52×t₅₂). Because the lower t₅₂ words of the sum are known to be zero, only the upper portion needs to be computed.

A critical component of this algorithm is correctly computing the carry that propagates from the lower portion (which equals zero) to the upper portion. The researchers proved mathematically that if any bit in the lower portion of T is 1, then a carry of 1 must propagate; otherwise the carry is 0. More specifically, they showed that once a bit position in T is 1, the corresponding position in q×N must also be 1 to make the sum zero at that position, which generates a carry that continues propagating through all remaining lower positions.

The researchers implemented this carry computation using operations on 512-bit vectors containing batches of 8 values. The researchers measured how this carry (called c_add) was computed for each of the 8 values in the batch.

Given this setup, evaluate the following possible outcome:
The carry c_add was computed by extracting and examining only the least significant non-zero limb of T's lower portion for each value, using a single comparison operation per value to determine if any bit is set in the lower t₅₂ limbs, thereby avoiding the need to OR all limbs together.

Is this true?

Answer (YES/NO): NO